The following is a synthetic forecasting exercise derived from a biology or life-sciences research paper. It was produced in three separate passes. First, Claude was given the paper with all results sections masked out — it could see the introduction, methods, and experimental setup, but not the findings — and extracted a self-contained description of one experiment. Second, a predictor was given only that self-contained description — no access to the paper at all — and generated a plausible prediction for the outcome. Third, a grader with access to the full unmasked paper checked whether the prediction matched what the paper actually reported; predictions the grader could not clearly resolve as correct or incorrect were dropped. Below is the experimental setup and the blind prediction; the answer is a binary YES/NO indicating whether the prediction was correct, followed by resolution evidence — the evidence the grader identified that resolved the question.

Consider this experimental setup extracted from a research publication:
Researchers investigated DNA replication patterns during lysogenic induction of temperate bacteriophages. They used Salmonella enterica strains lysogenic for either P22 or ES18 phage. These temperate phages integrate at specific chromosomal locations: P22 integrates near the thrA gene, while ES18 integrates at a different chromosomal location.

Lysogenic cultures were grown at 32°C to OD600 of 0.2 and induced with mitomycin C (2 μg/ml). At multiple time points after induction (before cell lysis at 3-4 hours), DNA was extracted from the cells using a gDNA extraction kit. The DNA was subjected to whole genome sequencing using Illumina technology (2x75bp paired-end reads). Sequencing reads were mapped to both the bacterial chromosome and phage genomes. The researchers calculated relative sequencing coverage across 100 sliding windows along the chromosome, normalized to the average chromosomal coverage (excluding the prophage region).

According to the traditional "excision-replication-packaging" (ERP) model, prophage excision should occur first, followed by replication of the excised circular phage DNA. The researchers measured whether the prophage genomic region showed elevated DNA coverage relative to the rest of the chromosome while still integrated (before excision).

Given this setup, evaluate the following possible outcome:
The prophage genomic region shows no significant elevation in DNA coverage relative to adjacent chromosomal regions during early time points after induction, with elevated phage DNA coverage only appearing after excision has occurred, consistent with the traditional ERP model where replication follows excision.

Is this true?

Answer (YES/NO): NO